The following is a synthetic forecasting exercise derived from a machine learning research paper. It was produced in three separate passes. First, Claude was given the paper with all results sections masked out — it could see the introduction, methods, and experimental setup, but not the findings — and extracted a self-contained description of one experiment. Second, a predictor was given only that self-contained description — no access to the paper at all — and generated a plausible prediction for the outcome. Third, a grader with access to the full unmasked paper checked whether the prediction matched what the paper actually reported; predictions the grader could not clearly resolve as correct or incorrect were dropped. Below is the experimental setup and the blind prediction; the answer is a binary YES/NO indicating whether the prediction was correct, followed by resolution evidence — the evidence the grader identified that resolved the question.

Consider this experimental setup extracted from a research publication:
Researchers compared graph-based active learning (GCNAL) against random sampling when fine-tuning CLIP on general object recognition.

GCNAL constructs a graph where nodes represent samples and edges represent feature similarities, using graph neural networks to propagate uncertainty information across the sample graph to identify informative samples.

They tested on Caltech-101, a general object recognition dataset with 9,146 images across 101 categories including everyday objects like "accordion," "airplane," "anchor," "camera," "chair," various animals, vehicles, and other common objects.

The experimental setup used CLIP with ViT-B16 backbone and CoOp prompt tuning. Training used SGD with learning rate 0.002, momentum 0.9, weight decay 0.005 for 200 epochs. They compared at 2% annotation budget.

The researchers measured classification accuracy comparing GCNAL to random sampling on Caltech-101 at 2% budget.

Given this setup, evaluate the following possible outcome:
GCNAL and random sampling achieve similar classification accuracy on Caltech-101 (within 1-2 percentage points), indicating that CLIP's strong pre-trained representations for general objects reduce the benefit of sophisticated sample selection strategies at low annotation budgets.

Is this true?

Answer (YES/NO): YES